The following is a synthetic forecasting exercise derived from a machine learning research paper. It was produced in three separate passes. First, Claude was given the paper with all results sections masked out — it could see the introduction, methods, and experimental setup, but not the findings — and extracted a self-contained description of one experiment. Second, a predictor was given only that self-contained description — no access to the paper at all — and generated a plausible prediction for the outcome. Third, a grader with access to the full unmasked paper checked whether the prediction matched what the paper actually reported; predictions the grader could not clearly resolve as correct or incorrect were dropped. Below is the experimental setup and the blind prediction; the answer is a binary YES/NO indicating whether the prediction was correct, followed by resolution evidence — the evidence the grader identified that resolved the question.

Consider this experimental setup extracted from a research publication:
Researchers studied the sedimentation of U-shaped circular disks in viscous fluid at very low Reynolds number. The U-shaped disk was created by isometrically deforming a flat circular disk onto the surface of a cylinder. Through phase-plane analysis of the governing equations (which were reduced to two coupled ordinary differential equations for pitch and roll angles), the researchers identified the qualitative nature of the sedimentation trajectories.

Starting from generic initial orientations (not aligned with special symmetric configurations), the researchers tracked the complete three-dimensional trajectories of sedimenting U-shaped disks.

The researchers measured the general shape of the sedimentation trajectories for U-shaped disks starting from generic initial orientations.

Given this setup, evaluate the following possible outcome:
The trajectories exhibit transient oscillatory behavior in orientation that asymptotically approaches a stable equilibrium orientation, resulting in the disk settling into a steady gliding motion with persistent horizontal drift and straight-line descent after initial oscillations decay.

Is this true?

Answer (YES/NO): NO